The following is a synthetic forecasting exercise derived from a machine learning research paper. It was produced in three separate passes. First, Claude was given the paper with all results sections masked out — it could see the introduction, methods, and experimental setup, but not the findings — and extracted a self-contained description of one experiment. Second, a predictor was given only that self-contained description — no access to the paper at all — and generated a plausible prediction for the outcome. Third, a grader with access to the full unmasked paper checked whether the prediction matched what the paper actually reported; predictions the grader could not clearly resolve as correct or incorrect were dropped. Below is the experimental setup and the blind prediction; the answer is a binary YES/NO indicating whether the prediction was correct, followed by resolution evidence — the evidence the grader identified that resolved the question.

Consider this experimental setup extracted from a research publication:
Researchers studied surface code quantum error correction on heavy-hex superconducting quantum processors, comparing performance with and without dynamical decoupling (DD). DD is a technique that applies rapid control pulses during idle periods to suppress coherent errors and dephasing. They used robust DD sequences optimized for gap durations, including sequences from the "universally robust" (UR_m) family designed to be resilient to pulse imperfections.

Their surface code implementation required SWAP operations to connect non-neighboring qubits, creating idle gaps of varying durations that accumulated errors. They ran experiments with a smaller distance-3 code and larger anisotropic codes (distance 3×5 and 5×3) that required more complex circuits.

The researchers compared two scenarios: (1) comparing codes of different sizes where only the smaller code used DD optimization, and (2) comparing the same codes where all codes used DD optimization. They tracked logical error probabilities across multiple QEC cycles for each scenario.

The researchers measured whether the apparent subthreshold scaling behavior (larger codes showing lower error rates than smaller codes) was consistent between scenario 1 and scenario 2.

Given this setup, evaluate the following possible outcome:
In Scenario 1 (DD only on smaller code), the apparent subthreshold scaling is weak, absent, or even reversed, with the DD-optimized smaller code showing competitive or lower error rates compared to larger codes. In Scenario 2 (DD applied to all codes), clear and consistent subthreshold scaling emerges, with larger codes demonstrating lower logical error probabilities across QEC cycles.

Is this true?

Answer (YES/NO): NO